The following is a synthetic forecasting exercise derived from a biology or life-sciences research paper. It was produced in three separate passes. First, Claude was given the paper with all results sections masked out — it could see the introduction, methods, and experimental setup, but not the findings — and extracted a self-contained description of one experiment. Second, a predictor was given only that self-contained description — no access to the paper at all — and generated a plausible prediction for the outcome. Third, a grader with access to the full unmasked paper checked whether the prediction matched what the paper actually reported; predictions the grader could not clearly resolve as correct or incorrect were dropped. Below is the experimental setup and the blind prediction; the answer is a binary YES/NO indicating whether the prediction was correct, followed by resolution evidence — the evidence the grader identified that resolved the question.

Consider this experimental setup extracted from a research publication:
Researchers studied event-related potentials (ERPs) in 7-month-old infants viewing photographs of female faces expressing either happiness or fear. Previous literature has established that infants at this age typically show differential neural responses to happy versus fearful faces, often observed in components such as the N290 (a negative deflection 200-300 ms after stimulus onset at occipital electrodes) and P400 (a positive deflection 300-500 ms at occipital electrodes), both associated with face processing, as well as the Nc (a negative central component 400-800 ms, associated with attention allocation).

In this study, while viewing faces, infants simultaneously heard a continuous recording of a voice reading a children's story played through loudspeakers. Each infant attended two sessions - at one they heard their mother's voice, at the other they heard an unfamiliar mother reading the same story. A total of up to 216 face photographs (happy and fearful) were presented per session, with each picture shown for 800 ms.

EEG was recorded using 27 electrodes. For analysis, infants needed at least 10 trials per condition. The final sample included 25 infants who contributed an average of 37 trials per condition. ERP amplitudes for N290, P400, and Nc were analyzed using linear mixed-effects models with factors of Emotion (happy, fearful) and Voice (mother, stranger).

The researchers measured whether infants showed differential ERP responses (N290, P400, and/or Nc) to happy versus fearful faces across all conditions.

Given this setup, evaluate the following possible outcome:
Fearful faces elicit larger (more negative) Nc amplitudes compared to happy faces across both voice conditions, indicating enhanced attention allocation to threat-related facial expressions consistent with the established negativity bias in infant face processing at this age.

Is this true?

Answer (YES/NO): NO